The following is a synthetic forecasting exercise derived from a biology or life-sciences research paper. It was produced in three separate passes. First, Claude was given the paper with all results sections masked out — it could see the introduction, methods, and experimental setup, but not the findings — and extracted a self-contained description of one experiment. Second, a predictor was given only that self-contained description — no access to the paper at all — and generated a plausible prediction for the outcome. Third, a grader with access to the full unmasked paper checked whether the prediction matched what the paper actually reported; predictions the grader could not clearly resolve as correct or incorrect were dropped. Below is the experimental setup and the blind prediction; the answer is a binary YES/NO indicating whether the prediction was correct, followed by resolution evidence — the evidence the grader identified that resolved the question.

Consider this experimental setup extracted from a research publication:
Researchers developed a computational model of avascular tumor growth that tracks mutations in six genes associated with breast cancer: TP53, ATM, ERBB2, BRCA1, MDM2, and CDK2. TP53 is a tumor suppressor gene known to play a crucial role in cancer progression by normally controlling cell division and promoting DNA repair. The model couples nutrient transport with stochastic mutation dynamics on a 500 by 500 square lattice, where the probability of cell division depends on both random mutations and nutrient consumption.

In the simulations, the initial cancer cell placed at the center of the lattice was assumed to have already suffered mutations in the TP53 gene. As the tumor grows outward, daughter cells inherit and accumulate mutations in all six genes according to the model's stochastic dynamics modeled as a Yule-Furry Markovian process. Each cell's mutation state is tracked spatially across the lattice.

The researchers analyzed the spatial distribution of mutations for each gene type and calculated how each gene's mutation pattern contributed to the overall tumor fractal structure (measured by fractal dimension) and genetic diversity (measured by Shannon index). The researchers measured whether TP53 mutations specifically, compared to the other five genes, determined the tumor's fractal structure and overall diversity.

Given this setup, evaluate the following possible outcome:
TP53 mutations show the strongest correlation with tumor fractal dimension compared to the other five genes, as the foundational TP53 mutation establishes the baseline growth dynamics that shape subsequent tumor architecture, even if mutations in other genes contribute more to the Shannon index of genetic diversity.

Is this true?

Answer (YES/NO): NO